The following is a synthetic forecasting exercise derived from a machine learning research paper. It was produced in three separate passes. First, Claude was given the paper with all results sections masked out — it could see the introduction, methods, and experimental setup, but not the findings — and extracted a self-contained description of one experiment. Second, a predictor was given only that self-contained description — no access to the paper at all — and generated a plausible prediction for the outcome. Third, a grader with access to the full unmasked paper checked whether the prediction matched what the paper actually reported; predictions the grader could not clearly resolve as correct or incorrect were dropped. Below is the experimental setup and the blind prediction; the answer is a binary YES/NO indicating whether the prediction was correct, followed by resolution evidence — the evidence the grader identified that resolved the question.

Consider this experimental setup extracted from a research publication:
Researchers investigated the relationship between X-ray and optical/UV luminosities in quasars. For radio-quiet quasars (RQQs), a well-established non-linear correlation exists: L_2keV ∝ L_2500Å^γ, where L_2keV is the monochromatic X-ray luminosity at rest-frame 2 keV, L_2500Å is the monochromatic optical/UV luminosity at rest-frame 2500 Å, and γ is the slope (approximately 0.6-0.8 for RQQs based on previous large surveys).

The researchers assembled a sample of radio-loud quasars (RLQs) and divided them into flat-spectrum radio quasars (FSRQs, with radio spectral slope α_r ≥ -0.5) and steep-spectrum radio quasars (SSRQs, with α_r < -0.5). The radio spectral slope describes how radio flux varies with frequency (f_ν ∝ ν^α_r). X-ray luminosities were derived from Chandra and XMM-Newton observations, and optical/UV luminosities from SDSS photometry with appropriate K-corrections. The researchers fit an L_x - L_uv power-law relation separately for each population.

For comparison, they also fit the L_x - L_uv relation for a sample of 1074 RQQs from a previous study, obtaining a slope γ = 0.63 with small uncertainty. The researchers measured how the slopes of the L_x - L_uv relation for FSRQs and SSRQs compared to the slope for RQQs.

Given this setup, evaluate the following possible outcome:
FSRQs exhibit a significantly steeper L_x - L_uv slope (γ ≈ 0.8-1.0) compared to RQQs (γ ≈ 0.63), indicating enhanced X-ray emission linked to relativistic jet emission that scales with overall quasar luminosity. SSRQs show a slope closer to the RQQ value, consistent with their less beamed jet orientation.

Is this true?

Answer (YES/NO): NO